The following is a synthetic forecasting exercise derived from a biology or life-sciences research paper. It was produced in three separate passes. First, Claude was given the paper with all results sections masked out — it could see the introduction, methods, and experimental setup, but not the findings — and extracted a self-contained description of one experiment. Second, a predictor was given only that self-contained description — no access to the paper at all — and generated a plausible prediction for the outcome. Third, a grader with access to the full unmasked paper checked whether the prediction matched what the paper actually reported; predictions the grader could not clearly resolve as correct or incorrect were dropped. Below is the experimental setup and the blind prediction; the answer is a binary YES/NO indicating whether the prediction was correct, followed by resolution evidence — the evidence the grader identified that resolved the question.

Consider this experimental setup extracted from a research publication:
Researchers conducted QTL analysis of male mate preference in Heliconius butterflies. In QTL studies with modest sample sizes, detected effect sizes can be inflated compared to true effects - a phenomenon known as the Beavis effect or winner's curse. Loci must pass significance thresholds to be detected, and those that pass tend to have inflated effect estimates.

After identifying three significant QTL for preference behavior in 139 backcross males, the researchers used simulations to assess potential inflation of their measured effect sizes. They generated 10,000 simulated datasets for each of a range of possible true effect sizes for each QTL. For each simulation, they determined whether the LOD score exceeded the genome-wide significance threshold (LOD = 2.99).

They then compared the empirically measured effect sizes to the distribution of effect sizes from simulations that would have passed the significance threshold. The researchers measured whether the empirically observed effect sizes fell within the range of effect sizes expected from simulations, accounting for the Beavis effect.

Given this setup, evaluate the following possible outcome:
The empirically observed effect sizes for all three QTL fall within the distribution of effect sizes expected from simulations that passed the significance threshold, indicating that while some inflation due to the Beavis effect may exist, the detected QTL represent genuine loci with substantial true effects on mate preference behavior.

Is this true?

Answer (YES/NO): YES